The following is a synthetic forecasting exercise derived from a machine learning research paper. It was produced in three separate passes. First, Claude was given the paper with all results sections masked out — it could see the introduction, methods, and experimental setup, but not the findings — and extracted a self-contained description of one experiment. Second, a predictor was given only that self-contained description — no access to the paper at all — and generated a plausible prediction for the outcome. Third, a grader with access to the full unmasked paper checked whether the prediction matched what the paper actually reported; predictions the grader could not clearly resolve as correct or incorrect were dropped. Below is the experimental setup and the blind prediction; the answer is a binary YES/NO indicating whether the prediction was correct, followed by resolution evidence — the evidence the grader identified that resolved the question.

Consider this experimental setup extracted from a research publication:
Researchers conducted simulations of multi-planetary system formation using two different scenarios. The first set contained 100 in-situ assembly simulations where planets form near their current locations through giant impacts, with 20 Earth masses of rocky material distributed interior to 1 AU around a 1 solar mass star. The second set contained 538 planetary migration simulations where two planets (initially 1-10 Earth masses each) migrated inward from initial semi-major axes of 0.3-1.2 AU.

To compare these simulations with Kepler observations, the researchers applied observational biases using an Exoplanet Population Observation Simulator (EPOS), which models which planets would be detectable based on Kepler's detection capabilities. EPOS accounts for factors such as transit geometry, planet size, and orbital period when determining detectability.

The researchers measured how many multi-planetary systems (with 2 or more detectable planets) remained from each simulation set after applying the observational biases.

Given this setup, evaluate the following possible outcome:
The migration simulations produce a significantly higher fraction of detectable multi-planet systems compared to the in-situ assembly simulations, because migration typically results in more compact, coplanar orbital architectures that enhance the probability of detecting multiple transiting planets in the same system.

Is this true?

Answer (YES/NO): YES